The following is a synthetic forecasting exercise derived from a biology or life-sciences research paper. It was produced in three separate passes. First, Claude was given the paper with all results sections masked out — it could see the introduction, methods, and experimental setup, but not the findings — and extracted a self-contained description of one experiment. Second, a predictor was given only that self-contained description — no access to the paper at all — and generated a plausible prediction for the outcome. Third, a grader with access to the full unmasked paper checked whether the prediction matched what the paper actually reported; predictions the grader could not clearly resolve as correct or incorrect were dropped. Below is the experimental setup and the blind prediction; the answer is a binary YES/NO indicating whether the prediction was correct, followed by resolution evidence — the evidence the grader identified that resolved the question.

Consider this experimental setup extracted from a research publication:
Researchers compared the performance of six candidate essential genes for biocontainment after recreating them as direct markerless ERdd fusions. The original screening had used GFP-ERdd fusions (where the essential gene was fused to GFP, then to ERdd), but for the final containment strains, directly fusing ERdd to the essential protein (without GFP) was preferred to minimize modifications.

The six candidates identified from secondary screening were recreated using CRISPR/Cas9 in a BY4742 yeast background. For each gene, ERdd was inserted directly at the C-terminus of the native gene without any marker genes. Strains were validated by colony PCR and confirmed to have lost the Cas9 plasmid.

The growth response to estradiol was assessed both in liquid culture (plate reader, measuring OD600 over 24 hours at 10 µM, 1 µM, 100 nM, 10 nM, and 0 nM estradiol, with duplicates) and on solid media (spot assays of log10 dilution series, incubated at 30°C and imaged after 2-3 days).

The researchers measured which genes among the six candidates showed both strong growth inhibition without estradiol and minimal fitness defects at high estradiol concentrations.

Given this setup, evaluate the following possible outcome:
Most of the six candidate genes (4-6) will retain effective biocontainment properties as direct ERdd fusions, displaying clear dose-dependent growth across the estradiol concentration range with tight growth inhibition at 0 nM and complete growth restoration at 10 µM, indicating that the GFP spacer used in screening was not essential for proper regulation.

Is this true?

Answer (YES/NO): NO